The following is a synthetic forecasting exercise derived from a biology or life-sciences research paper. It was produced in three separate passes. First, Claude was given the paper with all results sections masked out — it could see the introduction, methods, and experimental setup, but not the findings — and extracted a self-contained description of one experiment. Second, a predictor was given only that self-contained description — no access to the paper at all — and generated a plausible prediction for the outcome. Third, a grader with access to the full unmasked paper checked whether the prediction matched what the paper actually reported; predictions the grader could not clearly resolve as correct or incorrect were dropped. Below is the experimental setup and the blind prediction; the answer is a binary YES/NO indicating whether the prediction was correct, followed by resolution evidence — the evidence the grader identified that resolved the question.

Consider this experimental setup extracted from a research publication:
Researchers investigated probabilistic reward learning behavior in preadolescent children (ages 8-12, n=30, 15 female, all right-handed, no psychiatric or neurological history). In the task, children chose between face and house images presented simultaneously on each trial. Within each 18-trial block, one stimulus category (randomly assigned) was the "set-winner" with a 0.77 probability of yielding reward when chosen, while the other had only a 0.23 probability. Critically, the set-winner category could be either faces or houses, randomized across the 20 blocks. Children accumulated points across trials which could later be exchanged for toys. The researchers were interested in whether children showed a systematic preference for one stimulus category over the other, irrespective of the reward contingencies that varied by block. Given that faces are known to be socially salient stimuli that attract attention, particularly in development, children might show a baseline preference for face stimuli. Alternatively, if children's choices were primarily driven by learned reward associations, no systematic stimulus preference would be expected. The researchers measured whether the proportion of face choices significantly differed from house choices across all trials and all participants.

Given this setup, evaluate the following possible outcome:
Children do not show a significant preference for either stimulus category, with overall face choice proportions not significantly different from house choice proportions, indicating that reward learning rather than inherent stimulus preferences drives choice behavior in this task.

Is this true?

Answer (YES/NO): YES